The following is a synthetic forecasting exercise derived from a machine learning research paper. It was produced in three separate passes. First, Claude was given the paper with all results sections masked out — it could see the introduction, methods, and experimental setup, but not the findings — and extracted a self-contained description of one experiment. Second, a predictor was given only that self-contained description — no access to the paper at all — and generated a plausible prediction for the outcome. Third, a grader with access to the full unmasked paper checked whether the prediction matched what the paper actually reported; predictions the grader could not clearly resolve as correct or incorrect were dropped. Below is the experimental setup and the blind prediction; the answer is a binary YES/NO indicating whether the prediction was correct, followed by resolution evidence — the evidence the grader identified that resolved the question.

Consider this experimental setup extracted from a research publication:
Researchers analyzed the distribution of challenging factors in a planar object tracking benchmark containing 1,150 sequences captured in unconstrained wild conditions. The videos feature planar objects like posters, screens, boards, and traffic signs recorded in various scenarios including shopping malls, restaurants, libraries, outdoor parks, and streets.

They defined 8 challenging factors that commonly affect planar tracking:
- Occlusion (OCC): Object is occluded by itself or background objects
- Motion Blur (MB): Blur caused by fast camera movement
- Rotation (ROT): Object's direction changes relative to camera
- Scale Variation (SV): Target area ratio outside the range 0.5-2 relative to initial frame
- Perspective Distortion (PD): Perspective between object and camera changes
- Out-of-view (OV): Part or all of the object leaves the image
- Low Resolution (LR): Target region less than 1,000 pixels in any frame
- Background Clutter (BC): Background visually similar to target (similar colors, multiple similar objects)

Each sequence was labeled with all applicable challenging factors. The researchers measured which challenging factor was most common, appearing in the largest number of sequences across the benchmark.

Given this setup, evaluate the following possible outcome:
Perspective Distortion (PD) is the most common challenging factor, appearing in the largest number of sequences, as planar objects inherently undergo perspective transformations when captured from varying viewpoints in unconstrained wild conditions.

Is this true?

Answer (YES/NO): YES